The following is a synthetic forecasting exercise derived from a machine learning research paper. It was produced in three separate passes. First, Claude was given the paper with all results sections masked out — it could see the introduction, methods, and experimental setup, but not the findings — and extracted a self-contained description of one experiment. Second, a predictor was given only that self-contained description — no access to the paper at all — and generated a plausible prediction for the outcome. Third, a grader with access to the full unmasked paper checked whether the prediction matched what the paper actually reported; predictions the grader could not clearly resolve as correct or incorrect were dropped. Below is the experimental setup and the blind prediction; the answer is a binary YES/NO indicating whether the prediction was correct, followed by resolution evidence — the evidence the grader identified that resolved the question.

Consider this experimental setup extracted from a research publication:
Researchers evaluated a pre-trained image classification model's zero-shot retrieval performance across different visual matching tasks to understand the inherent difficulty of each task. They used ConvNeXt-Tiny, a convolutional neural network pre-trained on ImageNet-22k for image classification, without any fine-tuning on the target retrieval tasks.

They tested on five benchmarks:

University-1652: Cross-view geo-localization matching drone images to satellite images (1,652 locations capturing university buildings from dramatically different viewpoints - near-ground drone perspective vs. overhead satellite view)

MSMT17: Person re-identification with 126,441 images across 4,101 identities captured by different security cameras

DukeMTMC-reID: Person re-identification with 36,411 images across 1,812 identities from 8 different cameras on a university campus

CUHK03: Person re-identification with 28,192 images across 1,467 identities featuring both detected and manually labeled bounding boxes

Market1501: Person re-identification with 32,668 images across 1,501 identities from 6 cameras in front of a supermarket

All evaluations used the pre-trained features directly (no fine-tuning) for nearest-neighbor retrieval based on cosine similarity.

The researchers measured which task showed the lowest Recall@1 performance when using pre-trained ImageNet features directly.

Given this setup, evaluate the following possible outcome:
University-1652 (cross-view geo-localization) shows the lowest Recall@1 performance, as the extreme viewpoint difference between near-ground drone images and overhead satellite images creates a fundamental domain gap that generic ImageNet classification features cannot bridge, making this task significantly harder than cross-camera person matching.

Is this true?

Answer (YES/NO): YES